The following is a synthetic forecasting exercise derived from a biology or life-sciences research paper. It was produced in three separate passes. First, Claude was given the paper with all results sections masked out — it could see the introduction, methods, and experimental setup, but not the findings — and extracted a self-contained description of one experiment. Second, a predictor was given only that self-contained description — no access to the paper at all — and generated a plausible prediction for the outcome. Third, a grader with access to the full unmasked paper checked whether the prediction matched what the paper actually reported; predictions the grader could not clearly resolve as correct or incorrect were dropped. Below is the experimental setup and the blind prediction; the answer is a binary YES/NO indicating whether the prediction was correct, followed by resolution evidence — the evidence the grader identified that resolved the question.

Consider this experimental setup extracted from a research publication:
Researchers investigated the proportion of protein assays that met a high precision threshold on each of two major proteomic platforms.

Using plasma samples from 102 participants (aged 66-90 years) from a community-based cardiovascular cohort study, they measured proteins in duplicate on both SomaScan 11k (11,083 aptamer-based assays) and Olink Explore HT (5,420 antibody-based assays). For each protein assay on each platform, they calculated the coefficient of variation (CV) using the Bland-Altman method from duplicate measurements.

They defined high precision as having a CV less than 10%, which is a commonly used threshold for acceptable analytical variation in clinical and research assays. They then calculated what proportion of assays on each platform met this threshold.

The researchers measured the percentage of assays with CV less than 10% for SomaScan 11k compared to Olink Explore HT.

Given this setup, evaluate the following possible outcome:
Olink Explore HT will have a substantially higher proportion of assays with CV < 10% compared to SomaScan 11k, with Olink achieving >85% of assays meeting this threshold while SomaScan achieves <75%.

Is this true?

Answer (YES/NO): NO